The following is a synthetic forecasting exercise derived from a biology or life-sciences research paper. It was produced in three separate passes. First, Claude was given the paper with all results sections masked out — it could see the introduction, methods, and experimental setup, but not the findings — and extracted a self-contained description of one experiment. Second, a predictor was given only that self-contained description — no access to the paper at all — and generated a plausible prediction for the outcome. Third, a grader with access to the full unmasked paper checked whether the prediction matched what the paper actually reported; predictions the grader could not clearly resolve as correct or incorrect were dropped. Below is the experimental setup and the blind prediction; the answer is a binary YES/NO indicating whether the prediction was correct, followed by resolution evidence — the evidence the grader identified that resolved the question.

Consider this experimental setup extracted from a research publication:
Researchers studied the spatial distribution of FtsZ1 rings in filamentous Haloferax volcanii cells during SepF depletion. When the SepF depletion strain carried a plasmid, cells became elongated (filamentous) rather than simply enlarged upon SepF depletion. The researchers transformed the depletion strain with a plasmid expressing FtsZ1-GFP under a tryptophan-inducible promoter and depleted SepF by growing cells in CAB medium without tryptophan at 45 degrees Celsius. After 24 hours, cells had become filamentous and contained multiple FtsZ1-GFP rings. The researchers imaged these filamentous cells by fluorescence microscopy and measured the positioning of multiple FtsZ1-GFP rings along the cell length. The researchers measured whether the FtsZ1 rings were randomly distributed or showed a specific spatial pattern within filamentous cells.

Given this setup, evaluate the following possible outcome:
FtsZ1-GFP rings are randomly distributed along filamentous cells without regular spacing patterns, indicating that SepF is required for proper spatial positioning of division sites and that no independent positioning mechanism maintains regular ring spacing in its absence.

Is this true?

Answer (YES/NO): NO